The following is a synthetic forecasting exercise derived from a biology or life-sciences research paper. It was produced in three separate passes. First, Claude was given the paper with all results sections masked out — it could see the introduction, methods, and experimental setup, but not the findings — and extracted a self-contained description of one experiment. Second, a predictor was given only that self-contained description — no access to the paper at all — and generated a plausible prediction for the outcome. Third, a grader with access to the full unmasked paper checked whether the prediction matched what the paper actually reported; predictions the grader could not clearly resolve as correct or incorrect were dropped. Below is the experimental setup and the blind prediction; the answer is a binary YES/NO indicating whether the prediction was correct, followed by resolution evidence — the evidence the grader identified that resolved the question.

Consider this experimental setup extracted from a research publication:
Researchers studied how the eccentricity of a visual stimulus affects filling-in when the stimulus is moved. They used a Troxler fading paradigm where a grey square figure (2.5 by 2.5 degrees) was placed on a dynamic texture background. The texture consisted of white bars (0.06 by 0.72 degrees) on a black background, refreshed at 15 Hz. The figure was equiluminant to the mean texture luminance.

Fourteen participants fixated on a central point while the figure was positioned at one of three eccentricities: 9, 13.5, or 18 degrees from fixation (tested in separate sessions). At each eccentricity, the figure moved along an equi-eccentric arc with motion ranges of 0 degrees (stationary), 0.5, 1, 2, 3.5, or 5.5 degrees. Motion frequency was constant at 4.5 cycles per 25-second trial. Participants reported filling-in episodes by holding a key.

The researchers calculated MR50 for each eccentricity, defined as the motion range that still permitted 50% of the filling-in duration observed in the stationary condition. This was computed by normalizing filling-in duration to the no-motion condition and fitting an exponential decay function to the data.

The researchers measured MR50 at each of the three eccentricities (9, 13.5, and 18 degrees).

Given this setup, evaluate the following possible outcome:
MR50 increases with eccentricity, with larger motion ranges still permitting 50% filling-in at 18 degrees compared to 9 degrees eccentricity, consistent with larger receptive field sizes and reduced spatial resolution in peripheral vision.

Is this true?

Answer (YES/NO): YES